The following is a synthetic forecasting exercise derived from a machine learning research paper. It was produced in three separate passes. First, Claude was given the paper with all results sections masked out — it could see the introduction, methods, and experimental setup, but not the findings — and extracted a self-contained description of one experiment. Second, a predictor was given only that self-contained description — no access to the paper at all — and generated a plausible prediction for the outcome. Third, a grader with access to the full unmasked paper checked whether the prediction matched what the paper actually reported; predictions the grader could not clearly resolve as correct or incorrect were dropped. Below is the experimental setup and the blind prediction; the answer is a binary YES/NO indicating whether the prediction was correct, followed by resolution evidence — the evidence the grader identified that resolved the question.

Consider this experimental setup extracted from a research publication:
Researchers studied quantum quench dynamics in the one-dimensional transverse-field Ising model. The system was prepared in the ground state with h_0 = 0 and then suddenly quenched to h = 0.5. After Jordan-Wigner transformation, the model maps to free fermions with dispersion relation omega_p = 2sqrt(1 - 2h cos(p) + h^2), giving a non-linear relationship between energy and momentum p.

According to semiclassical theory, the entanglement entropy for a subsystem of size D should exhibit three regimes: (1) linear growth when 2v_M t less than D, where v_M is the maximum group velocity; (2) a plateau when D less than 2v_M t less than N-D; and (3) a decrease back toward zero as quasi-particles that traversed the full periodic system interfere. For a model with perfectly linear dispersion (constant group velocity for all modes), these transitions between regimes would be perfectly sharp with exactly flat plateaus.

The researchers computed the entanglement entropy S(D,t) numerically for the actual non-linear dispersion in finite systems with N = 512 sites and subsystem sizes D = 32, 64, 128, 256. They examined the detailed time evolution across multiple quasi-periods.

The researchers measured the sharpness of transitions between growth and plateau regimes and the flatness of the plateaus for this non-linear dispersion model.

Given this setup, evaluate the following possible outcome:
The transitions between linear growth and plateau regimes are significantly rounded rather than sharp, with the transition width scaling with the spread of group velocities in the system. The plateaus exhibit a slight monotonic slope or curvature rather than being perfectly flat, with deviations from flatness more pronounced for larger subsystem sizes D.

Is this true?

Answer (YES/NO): YES